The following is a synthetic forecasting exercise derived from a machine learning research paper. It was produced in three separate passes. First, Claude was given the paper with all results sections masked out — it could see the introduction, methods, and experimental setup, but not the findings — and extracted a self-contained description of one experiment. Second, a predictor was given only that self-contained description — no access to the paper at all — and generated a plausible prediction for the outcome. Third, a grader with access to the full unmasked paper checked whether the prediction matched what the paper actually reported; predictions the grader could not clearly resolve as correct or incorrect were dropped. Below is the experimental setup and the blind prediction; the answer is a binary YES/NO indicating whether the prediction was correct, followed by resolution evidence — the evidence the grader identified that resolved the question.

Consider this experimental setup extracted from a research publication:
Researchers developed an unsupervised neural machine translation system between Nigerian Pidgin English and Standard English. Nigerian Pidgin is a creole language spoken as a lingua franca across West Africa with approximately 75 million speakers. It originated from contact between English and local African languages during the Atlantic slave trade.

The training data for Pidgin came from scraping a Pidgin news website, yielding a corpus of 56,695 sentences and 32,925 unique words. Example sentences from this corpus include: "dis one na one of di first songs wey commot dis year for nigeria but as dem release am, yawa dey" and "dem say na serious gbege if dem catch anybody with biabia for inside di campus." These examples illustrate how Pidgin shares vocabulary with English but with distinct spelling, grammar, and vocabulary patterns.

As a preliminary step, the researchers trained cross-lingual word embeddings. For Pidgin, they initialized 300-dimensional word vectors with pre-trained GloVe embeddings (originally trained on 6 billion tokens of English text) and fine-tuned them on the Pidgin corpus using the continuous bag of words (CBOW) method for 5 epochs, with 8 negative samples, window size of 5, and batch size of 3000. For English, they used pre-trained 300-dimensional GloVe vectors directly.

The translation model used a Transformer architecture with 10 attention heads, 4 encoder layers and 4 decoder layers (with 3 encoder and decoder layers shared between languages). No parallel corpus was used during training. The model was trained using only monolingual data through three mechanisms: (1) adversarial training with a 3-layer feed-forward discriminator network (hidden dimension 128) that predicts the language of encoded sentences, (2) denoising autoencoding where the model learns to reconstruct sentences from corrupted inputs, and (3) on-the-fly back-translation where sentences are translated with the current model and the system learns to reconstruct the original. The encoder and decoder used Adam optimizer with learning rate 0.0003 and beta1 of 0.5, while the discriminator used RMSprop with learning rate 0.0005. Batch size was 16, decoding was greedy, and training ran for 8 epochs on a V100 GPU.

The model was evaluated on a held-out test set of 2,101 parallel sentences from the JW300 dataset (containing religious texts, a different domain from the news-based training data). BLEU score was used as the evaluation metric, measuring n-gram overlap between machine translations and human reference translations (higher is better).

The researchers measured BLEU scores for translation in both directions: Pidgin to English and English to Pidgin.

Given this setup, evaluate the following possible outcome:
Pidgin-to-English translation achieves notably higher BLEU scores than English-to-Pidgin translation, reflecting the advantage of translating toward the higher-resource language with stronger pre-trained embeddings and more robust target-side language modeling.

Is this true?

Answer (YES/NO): YES